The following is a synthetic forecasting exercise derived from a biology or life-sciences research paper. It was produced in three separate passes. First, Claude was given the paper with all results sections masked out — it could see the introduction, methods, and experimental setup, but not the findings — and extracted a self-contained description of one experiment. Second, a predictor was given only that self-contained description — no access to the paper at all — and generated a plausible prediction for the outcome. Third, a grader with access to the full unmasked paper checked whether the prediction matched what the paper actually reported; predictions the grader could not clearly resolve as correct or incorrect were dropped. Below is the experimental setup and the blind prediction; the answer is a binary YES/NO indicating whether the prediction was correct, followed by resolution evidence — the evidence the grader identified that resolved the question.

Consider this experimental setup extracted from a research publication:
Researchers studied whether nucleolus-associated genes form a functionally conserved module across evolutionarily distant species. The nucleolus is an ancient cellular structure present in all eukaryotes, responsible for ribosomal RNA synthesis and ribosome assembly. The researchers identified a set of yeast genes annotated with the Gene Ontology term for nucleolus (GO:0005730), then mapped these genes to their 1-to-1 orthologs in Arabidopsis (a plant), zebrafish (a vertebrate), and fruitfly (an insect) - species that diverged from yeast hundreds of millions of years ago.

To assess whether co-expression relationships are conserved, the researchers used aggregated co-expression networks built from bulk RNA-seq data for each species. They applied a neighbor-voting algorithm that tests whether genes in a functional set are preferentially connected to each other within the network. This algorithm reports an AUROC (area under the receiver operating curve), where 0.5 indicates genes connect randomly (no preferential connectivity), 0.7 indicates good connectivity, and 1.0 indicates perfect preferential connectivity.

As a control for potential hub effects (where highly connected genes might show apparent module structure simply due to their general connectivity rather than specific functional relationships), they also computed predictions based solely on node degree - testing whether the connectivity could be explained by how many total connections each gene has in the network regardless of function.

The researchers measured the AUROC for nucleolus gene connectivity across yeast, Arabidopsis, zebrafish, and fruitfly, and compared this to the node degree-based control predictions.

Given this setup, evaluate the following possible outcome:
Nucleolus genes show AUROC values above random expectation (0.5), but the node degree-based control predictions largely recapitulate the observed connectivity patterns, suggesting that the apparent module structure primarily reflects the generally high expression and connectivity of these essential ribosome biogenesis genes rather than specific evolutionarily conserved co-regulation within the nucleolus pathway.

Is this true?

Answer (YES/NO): NO